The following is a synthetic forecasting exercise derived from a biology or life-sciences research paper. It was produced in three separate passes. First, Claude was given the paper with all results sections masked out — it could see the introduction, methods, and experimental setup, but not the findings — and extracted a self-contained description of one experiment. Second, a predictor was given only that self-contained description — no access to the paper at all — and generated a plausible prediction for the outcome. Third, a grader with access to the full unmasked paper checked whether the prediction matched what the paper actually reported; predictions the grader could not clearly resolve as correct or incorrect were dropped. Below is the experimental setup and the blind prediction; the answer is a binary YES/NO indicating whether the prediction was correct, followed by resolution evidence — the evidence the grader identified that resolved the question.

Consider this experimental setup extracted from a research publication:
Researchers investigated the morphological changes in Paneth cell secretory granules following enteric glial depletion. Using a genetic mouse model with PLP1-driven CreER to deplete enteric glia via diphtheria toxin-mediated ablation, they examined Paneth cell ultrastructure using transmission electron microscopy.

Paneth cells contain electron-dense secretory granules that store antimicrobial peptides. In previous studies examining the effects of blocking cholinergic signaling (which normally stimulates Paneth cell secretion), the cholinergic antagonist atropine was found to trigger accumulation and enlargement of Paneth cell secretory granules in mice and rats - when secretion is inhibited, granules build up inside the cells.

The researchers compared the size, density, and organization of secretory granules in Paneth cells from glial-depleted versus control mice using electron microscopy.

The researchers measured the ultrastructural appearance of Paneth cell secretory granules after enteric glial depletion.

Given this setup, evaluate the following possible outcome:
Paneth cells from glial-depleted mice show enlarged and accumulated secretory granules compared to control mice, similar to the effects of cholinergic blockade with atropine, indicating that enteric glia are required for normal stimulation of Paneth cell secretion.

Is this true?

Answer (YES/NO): YES